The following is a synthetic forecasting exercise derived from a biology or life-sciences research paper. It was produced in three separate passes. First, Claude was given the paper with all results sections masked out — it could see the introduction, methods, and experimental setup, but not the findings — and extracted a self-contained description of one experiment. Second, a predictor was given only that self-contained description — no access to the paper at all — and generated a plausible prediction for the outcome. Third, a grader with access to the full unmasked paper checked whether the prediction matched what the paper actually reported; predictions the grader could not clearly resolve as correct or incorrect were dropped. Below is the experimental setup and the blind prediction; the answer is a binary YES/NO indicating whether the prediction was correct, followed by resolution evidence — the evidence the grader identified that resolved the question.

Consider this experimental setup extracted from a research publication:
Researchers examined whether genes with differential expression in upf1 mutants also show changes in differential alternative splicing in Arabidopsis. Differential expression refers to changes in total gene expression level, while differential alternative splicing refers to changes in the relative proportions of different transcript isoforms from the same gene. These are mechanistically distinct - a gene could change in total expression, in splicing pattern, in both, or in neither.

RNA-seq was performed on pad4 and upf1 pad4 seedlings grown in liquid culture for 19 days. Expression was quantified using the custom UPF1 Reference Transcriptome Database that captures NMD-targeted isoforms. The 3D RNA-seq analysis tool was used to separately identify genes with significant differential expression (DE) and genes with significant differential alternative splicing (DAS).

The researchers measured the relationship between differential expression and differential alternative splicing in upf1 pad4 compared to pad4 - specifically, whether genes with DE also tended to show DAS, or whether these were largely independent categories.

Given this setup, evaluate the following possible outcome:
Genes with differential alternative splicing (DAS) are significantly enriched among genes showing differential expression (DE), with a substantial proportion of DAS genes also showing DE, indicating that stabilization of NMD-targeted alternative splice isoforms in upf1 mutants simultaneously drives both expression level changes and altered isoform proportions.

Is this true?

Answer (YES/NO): NO